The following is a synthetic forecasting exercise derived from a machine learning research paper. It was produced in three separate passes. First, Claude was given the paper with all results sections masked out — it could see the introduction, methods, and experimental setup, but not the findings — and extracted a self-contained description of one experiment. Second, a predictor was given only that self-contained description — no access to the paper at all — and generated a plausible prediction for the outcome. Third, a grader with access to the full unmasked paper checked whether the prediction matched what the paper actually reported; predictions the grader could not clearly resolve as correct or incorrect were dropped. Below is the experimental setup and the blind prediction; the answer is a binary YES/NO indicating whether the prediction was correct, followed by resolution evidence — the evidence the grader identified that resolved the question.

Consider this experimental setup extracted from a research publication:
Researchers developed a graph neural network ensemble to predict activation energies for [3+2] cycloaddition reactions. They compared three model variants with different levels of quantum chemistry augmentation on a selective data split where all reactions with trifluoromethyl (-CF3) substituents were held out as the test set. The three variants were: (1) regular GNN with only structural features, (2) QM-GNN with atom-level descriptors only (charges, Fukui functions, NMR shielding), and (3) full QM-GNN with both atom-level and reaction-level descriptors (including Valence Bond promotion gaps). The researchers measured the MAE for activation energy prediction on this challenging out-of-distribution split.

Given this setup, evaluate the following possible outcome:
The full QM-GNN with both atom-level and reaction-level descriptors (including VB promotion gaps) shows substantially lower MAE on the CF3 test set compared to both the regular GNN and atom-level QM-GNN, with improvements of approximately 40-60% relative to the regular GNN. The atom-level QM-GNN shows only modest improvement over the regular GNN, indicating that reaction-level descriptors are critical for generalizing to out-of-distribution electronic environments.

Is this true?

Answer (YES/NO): NO